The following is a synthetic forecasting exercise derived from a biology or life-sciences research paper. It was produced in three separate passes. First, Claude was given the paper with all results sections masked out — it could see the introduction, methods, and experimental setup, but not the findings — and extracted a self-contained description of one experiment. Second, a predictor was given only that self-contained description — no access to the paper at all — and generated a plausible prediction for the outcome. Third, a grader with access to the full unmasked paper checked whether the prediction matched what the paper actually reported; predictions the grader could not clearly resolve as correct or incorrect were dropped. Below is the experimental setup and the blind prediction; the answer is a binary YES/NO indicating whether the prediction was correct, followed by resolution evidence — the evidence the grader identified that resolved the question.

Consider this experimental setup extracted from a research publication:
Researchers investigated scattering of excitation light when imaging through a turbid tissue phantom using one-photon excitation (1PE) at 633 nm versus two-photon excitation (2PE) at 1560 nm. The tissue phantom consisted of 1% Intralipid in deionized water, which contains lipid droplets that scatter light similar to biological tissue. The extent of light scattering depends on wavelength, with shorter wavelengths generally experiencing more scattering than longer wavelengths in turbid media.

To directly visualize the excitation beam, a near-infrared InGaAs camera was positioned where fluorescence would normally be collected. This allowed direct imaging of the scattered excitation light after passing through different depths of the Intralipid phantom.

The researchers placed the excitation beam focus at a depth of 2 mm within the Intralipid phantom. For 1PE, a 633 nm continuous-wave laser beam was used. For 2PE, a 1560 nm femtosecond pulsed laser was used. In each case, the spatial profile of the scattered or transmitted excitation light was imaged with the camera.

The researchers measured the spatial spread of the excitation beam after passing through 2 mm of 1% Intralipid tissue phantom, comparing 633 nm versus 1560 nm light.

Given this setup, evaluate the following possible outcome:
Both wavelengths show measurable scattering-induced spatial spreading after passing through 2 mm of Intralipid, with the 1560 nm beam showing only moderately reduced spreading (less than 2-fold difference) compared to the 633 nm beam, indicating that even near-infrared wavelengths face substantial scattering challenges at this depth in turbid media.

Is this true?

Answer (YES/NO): NO